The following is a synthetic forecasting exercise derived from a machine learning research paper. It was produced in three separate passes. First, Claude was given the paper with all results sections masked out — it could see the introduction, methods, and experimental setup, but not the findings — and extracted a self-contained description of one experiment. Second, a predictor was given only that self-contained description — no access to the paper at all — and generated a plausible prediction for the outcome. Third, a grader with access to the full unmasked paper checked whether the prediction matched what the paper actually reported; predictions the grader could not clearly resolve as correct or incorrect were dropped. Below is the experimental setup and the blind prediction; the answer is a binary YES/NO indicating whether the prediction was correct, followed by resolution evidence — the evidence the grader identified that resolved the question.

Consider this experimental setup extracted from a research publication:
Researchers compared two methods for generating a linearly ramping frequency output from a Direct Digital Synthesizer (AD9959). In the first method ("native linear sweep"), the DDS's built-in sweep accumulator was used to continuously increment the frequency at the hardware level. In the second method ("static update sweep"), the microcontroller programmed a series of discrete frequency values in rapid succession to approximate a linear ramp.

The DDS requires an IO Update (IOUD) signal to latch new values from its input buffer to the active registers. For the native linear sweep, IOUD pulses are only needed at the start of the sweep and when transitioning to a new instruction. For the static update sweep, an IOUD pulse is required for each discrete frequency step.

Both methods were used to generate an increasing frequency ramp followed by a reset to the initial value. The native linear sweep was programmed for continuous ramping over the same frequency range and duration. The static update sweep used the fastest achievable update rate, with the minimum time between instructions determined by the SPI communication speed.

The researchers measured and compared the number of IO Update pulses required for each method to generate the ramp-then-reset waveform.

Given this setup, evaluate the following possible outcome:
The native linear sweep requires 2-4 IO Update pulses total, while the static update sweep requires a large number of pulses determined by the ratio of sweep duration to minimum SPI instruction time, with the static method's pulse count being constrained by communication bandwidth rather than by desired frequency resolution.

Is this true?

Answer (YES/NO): YES